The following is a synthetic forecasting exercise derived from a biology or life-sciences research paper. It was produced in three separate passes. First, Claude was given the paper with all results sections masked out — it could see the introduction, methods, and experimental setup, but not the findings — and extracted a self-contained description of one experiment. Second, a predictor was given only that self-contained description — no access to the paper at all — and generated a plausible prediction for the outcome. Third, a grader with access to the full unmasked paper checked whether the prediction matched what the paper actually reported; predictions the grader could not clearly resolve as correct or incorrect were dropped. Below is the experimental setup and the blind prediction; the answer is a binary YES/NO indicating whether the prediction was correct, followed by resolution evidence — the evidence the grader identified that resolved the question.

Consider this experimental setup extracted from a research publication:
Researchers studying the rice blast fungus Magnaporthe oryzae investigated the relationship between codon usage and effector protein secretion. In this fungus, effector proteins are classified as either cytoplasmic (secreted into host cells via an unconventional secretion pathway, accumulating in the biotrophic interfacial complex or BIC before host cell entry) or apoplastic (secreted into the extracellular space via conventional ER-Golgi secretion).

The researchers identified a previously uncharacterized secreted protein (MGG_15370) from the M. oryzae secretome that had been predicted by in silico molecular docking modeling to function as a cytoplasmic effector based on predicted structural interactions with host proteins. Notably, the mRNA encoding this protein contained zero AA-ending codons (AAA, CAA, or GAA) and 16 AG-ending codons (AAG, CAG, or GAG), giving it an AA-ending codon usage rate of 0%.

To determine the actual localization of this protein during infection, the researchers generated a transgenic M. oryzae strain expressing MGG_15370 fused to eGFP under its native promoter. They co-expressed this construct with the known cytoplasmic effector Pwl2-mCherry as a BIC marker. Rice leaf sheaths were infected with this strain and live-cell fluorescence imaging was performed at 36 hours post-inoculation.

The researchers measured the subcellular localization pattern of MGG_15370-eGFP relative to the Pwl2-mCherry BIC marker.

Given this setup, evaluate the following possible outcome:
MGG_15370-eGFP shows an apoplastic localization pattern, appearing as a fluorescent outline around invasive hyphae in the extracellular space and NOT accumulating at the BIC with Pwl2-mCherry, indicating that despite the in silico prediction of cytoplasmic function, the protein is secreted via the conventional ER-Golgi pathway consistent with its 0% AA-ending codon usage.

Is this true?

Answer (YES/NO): YES